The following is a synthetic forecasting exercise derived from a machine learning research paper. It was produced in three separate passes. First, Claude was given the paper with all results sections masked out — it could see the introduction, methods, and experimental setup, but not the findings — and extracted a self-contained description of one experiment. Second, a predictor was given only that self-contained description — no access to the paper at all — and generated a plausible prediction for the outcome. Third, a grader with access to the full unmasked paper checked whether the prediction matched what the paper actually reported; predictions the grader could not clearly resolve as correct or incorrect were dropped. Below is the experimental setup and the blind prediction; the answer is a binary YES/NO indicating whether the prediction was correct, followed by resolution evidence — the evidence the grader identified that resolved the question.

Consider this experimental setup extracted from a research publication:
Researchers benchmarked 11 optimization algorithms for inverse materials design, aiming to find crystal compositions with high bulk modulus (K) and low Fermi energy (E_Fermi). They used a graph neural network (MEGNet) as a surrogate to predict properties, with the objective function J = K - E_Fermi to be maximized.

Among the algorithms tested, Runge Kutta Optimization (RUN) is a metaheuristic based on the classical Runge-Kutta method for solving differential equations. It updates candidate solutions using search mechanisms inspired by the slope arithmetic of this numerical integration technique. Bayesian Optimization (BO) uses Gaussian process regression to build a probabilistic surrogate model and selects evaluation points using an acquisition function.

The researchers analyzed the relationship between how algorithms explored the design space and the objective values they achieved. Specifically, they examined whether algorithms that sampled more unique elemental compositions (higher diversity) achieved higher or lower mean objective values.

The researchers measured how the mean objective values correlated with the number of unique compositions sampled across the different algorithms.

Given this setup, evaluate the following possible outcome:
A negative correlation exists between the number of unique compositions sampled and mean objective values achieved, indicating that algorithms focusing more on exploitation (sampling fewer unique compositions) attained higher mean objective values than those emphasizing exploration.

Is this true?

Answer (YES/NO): YES